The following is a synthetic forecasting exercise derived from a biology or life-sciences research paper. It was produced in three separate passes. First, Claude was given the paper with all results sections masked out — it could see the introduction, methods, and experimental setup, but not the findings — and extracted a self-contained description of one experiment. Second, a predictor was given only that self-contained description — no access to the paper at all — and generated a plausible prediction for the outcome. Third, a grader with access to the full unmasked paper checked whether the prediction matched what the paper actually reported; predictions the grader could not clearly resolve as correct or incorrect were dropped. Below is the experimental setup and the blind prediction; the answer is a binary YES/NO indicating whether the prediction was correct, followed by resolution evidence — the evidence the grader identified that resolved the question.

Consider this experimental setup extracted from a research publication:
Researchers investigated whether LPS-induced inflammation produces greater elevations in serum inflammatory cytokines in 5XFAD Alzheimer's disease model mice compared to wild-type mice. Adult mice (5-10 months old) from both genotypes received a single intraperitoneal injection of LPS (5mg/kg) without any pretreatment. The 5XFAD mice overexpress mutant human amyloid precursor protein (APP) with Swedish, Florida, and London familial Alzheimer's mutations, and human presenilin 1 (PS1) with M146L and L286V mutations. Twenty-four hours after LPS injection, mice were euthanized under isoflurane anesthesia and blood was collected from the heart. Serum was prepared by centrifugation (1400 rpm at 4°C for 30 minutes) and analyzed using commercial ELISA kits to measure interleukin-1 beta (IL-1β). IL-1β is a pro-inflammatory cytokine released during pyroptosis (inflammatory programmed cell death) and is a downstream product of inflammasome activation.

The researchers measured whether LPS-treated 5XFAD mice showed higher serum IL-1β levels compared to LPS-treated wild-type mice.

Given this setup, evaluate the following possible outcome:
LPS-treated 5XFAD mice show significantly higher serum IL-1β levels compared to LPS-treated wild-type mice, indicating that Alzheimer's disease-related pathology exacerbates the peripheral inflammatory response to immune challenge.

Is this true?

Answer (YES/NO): NO